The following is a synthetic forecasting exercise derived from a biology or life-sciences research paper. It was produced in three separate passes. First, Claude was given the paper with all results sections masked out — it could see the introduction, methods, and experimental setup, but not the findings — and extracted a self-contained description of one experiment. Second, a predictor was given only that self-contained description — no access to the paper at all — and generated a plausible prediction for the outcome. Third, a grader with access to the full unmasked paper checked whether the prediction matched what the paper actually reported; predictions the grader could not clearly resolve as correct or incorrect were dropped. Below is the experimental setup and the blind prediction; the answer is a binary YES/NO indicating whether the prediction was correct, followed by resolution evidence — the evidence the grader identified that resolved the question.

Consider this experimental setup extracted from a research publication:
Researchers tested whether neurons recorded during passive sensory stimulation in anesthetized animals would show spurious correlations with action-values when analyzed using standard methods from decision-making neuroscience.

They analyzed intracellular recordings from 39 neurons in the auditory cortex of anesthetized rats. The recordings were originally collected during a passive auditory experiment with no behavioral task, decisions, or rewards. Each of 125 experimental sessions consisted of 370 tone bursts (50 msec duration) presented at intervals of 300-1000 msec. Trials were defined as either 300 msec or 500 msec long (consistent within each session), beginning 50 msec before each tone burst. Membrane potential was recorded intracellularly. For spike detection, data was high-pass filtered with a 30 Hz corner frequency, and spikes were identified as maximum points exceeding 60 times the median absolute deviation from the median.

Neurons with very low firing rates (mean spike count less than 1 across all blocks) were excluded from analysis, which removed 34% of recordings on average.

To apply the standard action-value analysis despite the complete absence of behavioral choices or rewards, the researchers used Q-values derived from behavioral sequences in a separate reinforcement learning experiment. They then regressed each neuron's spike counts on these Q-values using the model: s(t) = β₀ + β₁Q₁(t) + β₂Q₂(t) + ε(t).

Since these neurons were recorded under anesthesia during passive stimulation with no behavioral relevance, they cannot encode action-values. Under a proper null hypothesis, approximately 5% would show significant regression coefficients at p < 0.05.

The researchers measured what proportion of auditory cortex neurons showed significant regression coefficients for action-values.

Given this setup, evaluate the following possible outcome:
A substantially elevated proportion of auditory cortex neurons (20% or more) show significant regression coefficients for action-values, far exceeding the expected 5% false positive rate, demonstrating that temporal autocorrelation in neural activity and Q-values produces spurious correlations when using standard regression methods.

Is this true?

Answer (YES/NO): YES